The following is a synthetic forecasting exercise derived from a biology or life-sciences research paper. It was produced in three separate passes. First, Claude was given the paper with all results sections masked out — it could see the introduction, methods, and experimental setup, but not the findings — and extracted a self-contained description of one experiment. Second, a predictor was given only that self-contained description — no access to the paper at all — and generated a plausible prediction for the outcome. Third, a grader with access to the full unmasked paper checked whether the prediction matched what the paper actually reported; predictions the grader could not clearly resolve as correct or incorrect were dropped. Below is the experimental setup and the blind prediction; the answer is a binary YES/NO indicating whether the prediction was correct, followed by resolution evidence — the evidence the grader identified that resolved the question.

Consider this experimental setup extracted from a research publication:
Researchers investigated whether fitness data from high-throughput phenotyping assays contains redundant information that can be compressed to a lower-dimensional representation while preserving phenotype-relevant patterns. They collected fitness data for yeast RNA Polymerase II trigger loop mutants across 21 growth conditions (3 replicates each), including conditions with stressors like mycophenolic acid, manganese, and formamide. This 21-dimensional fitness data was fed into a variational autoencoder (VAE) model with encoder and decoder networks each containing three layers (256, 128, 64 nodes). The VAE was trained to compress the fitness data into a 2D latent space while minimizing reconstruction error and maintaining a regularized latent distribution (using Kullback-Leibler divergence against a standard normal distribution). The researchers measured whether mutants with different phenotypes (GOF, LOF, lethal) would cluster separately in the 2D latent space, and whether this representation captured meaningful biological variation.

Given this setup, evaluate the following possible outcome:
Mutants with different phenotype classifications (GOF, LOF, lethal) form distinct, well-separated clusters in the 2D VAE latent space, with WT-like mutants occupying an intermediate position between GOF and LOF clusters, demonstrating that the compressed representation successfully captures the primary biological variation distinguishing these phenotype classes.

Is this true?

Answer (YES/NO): NO